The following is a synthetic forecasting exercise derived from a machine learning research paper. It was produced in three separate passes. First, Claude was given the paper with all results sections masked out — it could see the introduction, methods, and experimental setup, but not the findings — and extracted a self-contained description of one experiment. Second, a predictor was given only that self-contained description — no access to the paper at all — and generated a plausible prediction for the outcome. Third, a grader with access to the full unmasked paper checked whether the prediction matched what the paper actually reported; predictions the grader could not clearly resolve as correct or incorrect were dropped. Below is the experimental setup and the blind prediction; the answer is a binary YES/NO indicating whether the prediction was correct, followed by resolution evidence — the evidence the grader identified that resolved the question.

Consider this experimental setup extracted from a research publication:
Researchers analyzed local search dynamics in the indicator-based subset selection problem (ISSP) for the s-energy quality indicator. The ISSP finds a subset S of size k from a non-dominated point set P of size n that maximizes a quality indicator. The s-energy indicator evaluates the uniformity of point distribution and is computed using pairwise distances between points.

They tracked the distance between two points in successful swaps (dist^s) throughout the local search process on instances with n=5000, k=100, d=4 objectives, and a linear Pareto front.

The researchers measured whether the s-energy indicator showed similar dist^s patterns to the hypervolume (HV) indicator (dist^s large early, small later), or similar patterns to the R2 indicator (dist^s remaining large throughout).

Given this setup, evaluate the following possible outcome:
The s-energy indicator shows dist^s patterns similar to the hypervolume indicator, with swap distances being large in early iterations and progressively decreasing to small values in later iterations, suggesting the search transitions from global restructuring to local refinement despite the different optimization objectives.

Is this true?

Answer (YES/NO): YES